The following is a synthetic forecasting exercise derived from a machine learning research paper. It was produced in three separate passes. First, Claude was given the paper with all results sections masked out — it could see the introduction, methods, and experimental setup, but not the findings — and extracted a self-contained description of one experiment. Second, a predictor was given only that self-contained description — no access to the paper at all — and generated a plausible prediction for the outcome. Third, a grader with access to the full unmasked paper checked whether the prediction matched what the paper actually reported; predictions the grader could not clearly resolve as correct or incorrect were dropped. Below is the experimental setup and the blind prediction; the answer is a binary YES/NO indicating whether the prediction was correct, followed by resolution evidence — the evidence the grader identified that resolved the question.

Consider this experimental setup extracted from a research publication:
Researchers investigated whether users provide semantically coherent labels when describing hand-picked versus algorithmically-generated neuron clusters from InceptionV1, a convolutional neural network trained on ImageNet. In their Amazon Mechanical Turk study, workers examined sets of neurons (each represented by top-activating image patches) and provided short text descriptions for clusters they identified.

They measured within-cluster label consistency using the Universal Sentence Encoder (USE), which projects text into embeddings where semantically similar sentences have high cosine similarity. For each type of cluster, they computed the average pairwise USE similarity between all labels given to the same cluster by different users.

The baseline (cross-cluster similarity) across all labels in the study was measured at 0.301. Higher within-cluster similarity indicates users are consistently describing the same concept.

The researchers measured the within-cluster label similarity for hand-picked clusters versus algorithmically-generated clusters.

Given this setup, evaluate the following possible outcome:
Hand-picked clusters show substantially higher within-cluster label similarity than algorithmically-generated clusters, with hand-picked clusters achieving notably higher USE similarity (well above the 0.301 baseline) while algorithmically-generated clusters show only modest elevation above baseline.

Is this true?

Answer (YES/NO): NO